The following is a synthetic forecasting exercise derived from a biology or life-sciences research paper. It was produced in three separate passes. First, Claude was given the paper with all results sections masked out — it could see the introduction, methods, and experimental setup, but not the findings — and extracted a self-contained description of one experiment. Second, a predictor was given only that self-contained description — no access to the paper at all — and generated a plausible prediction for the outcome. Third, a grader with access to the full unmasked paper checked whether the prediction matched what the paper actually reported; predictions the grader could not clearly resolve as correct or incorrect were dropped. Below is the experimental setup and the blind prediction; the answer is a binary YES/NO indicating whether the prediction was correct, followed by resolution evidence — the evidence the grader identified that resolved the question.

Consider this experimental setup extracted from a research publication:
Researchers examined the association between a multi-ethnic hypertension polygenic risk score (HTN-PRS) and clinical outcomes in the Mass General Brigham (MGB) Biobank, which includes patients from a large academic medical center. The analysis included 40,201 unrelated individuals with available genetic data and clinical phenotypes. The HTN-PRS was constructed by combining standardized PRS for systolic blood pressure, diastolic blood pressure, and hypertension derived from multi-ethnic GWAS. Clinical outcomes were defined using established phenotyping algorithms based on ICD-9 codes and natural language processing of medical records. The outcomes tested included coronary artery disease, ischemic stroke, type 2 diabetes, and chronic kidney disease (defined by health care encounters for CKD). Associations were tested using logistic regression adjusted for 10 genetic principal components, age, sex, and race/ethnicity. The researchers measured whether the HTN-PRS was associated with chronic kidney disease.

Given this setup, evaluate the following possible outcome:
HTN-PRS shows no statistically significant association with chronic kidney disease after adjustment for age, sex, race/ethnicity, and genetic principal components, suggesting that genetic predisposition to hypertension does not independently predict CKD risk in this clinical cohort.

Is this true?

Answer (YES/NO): NO